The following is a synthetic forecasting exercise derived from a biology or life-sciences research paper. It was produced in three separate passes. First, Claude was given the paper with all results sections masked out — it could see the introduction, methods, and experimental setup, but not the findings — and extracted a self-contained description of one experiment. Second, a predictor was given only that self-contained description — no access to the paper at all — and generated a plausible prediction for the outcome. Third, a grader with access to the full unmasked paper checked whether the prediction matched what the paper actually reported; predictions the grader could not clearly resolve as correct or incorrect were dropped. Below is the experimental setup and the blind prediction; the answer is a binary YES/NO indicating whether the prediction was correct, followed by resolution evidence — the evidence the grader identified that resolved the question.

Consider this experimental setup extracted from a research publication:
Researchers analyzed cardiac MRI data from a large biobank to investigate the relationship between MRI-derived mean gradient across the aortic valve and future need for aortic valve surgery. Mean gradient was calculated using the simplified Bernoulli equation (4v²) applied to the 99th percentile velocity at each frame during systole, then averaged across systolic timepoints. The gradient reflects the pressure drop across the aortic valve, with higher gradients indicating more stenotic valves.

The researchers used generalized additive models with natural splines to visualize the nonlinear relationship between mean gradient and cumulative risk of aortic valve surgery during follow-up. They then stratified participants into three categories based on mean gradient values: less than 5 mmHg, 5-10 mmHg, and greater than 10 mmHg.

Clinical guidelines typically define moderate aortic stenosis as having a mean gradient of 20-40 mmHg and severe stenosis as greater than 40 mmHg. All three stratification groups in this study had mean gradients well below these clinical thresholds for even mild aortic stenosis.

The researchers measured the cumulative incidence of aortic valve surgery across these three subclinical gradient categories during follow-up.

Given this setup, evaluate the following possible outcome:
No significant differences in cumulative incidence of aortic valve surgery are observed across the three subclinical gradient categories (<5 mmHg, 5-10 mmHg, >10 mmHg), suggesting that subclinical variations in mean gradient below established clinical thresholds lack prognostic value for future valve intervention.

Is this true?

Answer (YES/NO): NO